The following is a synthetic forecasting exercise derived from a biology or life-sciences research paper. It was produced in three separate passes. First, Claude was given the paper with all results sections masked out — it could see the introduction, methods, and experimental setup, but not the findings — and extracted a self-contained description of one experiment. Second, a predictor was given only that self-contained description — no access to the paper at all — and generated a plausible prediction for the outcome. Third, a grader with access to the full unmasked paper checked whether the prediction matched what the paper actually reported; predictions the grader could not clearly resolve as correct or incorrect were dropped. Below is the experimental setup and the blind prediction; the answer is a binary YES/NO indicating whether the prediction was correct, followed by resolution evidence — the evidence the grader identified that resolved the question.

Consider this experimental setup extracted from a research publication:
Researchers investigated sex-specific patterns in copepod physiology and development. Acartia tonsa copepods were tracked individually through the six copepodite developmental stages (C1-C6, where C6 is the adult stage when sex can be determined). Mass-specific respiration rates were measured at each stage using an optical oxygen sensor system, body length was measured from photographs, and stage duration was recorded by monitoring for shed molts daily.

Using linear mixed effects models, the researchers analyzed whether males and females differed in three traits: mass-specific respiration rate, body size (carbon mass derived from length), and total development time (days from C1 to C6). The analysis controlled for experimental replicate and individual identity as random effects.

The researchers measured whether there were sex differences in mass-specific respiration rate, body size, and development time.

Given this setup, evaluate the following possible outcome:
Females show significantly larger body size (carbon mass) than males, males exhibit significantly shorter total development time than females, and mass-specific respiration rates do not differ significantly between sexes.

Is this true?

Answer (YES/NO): YES